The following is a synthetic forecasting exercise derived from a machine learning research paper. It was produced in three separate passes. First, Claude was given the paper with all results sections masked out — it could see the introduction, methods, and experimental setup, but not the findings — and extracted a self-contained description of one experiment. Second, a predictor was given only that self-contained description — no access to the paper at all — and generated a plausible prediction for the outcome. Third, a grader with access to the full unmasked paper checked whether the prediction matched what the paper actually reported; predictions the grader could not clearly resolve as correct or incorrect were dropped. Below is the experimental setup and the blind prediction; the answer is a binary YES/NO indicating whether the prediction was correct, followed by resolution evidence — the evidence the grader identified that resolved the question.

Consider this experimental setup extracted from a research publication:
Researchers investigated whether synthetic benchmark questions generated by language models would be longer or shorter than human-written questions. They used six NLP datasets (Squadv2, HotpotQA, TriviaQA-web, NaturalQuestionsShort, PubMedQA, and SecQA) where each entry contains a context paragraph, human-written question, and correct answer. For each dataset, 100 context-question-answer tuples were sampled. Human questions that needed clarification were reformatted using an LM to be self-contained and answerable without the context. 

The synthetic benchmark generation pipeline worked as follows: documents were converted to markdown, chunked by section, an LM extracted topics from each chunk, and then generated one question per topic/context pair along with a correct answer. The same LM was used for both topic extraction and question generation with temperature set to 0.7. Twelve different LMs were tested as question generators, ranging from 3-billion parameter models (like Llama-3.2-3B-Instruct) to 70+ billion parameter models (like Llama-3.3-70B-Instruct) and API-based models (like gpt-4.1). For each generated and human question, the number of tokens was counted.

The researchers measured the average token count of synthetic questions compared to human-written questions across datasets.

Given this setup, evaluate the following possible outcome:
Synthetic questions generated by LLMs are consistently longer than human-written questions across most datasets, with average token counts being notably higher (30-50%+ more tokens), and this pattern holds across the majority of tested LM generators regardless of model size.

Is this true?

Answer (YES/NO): NO